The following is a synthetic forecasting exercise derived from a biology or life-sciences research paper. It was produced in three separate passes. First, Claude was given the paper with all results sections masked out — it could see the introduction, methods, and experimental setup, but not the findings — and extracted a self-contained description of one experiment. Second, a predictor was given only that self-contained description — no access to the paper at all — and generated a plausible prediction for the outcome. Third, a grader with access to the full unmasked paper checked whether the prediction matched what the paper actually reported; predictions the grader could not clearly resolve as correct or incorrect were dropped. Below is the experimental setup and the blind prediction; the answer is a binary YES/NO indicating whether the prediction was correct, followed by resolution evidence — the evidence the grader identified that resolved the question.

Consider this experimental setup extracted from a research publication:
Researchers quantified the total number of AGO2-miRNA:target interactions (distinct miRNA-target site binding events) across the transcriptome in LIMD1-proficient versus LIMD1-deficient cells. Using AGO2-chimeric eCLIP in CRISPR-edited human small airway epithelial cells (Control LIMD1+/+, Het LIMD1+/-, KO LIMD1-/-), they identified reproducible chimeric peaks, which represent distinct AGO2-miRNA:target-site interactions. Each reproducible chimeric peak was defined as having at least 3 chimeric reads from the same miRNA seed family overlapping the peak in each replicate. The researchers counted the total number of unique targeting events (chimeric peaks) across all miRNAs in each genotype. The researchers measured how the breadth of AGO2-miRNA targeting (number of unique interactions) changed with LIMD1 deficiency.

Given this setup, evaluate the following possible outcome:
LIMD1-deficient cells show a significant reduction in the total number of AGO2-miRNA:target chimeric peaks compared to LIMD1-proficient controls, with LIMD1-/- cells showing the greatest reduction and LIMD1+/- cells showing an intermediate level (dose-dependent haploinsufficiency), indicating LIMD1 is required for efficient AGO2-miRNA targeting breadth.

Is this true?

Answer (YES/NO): NO